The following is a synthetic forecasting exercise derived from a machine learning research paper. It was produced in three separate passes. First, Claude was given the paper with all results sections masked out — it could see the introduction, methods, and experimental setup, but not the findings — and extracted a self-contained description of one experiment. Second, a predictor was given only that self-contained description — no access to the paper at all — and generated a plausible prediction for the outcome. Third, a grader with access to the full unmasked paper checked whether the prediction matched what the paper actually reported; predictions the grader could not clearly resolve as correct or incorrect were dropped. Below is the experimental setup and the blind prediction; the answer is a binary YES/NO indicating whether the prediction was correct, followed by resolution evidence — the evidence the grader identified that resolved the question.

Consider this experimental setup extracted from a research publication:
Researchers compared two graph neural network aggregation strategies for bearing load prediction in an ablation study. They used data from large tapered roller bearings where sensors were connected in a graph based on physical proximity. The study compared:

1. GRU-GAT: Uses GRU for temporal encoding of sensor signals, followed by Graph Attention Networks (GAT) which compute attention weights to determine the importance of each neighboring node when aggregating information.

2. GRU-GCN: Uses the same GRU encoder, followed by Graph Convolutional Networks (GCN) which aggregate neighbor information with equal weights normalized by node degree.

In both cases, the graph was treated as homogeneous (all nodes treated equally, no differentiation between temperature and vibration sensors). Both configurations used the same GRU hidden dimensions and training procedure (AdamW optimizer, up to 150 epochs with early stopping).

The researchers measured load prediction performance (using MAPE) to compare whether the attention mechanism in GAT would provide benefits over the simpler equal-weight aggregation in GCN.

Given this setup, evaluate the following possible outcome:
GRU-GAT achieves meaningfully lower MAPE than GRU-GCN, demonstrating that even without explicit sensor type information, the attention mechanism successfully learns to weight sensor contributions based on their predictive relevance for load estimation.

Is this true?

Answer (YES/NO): NO